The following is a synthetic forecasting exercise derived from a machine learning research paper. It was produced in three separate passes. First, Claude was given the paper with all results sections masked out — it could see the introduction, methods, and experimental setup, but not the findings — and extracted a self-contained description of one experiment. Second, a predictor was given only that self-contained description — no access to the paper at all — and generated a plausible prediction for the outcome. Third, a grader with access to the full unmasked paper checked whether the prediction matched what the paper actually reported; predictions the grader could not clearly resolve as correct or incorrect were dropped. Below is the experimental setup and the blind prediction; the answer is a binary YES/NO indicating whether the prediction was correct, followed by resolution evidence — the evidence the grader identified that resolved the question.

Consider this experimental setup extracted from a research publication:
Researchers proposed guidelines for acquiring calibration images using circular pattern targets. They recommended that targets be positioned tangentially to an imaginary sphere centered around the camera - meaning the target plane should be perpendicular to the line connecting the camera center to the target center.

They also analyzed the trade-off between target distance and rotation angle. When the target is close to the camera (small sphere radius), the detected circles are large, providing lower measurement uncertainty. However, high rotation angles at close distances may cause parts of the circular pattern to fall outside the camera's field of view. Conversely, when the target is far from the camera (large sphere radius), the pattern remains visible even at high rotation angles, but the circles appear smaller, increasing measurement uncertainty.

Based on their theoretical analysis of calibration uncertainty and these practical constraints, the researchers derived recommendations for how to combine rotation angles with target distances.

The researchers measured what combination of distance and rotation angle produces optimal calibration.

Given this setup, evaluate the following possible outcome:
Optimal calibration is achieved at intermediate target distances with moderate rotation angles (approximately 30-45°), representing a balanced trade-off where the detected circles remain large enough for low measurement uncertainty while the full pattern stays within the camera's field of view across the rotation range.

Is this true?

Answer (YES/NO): NO